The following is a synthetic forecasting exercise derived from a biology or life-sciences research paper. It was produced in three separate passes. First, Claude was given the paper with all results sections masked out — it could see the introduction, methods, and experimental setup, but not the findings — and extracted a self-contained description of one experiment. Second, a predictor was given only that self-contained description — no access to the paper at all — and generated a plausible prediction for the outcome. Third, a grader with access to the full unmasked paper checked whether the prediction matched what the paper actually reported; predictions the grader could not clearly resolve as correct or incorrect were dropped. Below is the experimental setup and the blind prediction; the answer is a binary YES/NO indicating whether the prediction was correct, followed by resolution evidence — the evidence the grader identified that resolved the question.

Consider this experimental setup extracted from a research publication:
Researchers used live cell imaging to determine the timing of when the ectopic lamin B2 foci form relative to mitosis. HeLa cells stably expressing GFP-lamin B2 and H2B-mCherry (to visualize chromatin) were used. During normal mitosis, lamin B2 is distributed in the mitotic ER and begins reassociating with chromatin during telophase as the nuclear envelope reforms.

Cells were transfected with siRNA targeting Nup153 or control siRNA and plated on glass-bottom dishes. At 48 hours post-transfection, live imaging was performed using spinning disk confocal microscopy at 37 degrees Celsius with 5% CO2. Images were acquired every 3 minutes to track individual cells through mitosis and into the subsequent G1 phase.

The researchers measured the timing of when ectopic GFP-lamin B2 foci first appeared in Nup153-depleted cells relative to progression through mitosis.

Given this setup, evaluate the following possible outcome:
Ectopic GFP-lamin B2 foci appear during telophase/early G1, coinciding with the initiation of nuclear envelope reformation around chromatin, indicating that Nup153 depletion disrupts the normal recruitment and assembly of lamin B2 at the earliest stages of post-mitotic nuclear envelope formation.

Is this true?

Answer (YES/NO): NO